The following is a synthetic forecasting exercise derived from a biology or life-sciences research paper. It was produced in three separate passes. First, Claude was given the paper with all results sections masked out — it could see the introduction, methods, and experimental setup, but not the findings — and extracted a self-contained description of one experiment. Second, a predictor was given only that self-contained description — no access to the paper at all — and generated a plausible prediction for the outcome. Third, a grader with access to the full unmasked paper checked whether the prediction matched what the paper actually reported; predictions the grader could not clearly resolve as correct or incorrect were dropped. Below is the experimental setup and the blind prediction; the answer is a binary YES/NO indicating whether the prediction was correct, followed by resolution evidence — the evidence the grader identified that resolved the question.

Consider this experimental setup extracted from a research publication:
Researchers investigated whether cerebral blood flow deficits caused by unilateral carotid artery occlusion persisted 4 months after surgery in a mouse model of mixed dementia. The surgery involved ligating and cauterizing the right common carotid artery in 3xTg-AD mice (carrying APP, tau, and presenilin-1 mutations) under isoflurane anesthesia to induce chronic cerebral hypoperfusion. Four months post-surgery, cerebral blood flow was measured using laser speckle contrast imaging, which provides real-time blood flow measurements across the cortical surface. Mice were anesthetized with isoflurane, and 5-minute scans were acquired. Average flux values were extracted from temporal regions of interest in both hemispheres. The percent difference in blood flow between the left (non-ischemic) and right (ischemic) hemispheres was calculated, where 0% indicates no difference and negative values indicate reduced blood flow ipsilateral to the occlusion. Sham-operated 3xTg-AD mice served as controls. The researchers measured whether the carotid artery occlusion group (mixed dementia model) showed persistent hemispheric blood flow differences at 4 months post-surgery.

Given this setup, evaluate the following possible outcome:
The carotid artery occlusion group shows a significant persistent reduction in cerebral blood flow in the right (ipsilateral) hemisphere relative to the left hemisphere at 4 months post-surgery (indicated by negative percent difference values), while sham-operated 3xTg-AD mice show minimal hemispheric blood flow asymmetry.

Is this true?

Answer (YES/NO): YES